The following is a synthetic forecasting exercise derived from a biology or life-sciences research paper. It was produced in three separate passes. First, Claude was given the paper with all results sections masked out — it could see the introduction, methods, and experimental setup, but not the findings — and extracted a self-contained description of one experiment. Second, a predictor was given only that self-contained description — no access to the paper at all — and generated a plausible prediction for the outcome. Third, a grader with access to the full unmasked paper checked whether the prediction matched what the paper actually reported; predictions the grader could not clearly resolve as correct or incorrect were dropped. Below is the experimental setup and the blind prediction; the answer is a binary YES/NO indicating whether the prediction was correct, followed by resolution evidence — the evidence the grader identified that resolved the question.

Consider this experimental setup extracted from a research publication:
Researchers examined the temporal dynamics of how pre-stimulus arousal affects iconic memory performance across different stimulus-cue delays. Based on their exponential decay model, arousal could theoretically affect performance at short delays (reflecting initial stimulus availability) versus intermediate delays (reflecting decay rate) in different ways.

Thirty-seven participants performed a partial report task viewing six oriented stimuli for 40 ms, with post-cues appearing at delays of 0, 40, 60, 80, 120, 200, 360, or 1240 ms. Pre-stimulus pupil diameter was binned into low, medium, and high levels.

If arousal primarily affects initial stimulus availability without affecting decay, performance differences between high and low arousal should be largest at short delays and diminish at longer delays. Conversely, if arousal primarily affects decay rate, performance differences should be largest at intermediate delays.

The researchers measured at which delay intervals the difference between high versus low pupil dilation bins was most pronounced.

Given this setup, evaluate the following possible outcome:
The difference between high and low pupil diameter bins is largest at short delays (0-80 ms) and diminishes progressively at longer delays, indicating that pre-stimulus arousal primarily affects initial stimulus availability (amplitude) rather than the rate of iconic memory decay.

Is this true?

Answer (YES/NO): NO